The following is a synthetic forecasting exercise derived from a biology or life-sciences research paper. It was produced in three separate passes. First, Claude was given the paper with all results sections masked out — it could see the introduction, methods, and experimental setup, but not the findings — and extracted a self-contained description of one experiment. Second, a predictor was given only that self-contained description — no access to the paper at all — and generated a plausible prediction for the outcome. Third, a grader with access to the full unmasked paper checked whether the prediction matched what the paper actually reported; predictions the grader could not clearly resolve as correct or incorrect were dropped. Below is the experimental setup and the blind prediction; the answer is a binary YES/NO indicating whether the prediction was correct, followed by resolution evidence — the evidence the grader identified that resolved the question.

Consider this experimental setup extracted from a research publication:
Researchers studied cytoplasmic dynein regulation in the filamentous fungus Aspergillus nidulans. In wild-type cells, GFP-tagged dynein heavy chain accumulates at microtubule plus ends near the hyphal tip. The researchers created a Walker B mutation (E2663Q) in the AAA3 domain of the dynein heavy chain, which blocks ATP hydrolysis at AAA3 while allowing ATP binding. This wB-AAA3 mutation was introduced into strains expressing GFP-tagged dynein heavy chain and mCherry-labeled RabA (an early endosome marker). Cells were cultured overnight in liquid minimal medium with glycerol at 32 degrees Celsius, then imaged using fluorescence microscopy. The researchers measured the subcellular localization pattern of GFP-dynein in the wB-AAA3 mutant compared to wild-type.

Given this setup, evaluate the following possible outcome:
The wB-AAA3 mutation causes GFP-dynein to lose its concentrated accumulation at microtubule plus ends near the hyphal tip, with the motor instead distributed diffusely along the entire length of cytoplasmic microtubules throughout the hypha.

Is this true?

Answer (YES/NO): NO